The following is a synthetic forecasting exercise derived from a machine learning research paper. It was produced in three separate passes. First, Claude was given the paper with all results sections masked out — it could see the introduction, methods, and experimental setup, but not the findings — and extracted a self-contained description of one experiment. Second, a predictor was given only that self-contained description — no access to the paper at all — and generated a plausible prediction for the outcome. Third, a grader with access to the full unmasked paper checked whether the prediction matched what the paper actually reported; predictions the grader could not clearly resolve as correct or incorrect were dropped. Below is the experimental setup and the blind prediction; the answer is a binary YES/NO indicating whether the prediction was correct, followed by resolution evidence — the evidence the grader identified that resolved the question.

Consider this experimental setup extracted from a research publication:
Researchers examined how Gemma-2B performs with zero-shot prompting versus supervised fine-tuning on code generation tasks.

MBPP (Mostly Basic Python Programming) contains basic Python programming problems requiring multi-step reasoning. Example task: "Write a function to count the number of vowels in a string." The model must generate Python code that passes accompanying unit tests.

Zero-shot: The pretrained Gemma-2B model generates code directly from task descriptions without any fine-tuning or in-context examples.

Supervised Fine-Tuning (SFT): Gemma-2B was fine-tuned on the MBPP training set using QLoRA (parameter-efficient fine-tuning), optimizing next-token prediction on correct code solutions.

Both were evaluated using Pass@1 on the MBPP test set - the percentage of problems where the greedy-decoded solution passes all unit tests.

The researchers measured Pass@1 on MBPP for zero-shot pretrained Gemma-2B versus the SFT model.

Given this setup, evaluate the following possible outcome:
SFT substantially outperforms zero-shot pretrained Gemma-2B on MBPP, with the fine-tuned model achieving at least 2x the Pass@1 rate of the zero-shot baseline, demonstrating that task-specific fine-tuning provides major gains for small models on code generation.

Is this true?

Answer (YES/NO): NO